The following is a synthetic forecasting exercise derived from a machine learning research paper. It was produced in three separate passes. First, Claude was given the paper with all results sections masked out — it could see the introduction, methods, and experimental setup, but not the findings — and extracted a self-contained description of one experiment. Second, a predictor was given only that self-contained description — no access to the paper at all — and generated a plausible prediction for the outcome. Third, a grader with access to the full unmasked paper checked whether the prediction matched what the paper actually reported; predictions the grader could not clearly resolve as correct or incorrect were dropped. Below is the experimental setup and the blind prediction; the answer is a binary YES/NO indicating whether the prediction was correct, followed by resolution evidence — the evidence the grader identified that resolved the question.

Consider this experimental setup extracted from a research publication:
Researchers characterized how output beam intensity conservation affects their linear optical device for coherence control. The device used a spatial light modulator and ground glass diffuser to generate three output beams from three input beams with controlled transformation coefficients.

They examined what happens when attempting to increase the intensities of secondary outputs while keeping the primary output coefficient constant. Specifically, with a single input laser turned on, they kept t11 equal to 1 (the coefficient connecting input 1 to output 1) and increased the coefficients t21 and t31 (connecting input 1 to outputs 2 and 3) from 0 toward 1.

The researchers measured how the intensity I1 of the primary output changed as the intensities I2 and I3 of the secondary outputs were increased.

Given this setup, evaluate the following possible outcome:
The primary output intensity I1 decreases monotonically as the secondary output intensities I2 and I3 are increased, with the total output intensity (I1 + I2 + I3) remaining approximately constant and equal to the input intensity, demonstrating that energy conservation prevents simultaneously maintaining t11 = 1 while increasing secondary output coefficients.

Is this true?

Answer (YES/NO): NO